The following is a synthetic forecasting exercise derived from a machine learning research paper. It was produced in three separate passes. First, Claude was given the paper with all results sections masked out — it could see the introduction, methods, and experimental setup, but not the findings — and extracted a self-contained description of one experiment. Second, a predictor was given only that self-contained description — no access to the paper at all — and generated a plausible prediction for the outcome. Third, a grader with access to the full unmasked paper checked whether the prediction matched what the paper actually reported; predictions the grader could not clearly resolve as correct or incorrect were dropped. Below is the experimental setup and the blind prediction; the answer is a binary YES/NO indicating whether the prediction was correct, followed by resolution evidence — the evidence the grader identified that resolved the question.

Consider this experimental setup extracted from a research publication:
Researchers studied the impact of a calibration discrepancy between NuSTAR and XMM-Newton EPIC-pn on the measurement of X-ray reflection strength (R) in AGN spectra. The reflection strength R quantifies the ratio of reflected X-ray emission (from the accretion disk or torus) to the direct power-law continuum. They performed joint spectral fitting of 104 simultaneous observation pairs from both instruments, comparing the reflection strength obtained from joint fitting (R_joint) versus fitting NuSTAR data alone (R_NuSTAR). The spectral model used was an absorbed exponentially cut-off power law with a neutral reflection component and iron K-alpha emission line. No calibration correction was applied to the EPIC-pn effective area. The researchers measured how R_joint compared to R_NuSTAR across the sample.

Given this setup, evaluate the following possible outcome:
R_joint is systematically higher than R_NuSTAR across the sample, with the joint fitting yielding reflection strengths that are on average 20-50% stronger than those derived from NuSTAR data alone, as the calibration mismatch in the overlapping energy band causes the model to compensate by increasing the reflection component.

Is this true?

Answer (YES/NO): NO